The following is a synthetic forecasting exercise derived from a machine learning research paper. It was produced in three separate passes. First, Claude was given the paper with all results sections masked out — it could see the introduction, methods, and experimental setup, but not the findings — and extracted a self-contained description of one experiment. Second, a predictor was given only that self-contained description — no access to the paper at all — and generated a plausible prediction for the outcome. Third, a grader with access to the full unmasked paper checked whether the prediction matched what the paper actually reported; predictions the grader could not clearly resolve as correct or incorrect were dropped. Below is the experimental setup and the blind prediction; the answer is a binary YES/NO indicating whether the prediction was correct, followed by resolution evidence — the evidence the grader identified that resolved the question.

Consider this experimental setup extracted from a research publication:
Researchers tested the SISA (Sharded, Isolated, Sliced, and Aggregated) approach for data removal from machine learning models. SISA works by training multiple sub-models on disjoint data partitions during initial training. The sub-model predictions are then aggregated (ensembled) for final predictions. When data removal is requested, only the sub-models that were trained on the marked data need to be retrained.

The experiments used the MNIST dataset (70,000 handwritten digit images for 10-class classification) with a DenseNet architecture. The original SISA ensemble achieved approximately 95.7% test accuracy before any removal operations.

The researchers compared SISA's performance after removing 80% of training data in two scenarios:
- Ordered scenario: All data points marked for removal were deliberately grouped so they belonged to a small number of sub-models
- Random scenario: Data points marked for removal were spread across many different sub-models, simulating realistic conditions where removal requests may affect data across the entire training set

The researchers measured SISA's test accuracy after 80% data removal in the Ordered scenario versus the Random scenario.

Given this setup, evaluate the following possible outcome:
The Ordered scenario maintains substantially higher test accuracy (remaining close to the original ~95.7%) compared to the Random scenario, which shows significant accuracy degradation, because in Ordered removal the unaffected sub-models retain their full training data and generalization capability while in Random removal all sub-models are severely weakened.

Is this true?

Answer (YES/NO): NO